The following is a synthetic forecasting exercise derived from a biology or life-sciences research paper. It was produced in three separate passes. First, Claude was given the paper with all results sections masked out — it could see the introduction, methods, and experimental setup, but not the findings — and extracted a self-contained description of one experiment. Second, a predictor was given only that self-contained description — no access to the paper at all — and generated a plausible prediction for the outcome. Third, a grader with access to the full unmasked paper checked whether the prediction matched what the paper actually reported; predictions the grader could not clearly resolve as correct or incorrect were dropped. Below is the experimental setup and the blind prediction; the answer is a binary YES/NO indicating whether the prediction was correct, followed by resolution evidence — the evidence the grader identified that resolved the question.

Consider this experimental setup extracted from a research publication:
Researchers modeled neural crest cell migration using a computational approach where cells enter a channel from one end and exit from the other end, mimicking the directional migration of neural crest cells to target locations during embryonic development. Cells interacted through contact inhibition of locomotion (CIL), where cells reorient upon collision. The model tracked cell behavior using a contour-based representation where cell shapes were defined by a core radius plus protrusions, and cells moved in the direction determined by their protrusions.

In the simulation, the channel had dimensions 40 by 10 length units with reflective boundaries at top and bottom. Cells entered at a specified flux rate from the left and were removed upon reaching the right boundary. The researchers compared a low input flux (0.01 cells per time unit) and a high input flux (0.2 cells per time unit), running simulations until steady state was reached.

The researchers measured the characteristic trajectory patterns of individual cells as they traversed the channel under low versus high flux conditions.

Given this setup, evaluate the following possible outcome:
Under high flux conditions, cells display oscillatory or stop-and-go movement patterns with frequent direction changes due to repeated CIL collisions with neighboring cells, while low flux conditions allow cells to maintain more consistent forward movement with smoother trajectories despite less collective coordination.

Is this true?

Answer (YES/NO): NO